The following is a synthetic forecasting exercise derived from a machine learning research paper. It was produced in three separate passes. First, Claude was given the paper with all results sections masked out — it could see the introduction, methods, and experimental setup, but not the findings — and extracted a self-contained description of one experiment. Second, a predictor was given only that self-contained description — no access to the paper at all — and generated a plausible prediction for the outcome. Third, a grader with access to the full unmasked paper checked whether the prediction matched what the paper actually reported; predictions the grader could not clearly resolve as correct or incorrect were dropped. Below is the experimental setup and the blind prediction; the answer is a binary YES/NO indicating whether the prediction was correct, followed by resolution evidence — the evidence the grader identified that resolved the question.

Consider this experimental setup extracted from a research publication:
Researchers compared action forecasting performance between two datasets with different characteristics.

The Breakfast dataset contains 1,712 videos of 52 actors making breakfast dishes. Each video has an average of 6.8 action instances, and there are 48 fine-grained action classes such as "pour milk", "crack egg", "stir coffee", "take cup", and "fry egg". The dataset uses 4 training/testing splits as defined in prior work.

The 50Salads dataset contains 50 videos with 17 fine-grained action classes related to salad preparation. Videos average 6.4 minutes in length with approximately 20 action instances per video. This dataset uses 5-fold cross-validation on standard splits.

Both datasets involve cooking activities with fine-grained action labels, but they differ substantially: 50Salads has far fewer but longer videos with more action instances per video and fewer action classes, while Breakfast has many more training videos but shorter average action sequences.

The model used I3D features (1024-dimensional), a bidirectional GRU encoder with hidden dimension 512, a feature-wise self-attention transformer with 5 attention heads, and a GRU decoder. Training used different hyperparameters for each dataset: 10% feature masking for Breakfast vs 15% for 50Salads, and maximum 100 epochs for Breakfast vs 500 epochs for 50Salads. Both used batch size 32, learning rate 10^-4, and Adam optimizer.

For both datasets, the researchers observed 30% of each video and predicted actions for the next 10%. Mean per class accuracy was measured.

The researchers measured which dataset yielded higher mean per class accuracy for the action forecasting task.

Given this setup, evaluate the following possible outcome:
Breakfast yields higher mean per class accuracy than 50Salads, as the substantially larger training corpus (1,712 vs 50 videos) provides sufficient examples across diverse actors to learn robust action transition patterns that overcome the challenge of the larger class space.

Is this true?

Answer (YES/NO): NO